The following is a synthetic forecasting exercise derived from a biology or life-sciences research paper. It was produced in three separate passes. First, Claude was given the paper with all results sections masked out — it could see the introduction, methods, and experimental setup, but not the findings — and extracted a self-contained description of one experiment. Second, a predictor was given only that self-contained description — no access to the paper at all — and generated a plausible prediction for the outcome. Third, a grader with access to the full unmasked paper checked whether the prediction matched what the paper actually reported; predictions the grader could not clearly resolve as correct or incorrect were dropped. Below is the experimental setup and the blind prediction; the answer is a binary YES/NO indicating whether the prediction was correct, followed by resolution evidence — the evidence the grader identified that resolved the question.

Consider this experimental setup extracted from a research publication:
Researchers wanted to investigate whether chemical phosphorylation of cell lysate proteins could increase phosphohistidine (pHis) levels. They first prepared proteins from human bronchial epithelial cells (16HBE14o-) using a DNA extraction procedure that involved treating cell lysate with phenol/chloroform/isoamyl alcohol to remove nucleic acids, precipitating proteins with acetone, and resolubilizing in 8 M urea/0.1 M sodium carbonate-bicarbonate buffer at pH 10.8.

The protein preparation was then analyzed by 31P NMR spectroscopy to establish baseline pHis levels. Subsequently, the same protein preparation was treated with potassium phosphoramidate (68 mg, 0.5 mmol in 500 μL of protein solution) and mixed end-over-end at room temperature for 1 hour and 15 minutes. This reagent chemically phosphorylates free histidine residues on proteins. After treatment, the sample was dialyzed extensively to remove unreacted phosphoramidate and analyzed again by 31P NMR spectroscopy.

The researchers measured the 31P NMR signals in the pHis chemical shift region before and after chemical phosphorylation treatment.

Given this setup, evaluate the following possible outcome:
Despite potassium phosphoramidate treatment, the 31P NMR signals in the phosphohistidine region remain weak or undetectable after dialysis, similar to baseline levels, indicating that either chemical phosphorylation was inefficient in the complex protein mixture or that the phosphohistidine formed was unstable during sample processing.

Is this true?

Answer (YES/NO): NO